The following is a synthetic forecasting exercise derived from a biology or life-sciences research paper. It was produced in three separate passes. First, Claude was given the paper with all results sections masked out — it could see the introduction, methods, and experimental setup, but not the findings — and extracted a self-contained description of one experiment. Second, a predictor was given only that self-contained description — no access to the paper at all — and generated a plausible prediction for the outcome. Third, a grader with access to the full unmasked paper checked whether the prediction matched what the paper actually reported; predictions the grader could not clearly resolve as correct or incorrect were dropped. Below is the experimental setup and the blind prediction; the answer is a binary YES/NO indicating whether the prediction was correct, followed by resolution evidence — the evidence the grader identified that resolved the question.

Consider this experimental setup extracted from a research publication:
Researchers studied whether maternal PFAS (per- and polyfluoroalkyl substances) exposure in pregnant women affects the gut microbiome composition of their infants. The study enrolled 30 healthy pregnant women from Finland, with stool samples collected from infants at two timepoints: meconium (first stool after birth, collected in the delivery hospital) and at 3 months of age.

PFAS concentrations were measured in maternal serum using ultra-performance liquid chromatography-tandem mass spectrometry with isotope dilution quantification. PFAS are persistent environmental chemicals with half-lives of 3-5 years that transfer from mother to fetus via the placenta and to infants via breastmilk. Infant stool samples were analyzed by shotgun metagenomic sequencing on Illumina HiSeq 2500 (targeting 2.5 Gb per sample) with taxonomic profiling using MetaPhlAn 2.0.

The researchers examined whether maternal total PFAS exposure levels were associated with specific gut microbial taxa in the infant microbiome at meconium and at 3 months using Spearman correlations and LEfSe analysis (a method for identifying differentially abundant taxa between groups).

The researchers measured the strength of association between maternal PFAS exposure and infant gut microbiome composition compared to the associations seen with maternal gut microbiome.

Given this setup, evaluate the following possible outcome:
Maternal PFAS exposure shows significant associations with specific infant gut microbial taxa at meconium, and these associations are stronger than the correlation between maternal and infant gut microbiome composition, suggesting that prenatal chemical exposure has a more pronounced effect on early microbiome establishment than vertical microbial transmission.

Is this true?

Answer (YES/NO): NO